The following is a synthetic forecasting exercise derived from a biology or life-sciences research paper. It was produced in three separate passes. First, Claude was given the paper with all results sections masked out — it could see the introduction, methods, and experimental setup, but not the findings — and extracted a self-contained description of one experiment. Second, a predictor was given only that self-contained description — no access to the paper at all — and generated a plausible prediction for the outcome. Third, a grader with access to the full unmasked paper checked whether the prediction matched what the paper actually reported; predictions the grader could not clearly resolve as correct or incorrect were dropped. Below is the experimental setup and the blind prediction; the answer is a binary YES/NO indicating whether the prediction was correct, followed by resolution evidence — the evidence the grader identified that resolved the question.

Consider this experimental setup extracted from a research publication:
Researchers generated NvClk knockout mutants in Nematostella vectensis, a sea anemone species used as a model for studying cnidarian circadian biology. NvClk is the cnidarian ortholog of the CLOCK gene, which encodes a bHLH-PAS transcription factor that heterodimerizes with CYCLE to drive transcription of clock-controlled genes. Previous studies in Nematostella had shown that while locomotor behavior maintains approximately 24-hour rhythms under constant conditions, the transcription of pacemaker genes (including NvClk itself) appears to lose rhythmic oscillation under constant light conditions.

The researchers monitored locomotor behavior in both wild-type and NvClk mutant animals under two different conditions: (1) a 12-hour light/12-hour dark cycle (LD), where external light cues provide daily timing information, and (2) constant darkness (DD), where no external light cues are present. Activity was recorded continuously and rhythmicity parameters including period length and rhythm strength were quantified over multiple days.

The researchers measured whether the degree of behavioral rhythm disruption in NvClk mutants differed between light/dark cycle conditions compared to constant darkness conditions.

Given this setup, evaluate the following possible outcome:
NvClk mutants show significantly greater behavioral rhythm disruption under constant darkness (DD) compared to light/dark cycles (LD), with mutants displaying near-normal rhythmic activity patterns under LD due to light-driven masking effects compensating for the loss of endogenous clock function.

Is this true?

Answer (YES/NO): NO